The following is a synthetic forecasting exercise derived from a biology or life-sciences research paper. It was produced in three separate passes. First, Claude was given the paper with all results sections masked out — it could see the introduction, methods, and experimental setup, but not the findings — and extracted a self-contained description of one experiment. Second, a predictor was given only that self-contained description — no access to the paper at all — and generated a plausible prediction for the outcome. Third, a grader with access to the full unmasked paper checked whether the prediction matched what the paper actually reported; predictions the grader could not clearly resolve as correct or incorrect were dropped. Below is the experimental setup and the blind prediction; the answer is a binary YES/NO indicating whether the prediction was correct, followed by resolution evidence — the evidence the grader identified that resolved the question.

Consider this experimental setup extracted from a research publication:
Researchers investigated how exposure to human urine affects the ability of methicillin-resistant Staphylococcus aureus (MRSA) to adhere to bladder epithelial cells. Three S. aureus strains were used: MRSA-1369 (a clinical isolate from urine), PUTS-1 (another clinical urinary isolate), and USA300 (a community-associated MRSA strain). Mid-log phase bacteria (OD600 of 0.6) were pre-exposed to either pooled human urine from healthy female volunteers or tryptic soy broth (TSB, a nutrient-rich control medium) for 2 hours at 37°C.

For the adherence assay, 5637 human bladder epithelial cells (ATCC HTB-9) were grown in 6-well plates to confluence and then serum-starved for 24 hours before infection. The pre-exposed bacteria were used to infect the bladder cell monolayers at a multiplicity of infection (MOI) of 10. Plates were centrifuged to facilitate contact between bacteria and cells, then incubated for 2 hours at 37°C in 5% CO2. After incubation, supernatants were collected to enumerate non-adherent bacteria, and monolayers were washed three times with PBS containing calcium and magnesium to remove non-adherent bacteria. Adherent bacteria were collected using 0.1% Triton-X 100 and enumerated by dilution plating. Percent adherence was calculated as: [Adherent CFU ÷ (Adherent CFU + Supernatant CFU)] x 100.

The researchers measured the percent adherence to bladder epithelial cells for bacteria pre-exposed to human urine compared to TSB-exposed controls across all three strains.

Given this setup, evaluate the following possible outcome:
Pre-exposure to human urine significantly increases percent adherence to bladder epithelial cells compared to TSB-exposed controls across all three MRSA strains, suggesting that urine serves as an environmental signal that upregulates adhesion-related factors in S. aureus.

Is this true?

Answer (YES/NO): NO